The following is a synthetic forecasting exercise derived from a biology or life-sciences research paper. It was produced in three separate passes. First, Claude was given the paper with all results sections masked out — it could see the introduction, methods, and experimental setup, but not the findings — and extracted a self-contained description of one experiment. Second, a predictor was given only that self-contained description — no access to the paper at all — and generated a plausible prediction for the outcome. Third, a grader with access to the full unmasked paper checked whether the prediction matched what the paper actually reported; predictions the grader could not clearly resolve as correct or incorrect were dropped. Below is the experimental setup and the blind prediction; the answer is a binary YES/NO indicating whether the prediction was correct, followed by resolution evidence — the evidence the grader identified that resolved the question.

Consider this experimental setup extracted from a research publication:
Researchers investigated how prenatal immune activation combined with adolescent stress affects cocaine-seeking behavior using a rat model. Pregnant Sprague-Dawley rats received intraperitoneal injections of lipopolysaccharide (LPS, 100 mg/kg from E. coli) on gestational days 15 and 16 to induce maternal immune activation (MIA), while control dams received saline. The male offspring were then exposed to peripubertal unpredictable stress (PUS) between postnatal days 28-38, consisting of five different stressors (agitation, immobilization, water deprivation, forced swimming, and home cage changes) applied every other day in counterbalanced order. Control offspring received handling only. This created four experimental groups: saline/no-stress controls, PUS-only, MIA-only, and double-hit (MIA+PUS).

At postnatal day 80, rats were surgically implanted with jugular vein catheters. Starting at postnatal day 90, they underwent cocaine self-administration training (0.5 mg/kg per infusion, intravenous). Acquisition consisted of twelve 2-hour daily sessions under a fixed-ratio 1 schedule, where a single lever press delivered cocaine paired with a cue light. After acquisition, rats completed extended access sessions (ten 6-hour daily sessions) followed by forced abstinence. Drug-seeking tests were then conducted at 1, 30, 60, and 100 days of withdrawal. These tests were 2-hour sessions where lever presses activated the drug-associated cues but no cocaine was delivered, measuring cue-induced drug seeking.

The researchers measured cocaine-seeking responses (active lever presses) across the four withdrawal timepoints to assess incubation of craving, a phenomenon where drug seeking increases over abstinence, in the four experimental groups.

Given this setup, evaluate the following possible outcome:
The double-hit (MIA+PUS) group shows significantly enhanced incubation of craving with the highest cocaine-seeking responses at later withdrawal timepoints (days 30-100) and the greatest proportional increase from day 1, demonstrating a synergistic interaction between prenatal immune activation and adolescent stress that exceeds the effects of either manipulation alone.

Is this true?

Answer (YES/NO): NO